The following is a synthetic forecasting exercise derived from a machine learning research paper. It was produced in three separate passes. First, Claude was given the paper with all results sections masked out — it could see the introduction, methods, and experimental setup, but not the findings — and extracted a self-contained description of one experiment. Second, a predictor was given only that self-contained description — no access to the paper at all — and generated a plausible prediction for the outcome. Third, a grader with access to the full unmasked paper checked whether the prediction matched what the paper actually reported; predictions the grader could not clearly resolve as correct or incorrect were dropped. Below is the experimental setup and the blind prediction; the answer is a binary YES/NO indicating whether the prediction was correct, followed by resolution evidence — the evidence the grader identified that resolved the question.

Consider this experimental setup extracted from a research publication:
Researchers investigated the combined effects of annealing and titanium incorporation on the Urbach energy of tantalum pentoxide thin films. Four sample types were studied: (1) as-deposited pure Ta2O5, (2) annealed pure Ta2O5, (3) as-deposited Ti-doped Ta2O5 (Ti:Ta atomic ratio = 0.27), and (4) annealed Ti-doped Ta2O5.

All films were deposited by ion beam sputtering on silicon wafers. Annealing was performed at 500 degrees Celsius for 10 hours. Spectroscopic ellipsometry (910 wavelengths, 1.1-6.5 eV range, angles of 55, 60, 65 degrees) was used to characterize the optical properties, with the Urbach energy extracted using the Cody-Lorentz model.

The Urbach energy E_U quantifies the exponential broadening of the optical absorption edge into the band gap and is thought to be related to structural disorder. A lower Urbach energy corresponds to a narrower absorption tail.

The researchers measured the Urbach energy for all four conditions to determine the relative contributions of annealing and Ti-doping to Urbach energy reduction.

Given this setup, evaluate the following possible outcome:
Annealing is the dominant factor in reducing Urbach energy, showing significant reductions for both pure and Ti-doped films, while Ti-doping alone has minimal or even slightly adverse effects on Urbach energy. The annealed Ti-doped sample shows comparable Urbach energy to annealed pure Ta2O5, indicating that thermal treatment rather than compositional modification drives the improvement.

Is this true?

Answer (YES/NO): NO